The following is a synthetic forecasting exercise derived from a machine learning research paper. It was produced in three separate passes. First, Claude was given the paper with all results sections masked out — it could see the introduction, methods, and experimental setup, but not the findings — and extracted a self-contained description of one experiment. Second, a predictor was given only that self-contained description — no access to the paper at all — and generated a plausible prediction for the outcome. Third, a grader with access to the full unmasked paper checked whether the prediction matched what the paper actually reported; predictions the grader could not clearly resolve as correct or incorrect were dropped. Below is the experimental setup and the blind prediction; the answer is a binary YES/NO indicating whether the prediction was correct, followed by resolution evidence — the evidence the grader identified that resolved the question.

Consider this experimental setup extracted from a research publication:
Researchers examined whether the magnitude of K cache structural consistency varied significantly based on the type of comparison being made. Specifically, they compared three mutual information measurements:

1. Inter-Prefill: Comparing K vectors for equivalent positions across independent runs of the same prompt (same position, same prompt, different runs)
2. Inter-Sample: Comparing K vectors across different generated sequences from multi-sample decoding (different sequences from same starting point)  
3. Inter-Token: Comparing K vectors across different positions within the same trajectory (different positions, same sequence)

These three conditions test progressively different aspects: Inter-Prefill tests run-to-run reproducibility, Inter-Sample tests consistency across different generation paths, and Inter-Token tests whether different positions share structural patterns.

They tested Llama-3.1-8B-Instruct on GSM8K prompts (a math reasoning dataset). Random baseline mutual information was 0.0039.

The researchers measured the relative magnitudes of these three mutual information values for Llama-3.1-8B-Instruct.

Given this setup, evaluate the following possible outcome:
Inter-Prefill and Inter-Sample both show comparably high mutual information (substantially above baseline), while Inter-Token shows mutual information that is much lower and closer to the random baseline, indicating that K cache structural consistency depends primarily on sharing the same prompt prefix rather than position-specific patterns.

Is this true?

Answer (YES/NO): NO